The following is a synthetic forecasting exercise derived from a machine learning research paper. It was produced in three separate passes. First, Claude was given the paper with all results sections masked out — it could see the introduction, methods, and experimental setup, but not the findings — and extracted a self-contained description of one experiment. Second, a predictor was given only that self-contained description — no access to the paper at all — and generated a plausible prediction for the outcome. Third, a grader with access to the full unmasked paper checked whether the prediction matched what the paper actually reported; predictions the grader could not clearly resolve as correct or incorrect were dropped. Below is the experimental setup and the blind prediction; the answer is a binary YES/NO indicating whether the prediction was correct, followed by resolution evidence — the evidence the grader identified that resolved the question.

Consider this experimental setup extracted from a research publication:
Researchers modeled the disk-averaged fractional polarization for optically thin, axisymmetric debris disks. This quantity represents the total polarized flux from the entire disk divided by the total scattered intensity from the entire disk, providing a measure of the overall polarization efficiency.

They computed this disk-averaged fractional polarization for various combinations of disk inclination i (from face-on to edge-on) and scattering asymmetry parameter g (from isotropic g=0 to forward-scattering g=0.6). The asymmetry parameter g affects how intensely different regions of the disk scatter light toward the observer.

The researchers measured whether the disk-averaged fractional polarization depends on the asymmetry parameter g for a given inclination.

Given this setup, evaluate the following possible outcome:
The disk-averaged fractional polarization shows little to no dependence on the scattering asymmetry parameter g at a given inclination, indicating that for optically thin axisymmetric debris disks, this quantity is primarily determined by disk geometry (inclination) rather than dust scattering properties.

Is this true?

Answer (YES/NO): NO